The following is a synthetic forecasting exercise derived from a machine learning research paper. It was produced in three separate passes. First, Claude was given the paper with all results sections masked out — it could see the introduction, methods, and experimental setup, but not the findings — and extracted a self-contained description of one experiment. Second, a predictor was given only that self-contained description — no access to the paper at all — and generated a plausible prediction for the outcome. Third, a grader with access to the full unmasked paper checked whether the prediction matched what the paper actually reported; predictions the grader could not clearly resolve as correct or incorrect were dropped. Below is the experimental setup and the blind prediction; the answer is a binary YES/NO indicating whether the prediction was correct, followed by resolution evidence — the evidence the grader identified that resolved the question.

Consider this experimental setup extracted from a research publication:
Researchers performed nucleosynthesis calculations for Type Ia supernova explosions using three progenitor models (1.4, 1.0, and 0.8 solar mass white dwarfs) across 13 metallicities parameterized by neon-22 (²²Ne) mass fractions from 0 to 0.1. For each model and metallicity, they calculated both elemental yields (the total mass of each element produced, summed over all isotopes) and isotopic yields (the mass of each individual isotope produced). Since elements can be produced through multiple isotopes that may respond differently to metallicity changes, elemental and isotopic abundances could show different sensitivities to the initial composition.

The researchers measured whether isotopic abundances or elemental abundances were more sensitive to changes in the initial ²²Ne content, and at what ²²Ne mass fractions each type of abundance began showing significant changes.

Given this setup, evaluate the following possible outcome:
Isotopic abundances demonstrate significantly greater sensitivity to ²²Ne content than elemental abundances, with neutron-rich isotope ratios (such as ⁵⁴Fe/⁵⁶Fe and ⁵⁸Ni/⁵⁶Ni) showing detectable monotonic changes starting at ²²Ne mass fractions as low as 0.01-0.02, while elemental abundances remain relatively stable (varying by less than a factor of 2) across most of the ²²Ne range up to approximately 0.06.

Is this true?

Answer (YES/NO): NO